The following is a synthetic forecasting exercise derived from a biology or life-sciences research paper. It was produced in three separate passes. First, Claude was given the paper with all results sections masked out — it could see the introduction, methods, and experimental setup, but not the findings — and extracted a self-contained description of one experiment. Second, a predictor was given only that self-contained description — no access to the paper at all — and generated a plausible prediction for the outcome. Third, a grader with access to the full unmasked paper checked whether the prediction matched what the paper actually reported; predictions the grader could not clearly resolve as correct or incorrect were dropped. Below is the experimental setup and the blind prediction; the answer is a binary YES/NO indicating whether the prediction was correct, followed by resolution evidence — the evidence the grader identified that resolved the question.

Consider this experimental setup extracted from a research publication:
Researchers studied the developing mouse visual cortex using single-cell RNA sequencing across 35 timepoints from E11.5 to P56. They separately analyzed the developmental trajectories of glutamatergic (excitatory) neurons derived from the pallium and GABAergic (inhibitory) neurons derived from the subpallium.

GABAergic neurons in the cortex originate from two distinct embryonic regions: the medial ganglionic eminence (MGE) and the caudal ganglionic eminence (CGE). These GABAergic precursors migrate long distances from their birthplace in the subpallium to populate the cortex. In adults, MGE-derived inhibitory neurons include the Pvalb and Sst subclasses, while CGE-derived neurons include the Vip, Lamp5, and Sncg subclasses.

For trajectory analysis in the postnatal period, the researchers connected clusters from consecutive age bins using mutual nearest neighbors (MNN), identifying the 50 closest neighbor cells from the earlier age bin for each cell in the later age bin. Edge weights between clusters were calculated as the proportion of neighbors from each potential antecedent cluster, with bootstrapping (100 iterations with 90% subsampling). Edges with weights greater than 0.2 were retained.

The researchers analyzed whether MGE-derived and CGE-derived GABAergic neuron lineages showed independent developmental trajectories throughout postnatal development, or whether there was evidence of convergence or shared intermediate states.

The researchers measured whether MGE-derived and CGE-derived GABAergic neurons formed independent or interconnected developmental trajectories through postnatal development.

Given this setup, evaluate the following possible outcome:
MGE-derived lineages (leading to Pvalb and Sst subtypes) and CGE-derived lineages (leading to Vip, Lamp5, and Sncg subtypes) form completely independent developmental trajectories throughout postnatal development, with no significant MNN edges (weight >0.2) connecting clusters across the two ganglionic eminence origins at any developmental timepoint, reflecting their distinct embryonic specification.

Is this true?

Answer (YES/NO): YES